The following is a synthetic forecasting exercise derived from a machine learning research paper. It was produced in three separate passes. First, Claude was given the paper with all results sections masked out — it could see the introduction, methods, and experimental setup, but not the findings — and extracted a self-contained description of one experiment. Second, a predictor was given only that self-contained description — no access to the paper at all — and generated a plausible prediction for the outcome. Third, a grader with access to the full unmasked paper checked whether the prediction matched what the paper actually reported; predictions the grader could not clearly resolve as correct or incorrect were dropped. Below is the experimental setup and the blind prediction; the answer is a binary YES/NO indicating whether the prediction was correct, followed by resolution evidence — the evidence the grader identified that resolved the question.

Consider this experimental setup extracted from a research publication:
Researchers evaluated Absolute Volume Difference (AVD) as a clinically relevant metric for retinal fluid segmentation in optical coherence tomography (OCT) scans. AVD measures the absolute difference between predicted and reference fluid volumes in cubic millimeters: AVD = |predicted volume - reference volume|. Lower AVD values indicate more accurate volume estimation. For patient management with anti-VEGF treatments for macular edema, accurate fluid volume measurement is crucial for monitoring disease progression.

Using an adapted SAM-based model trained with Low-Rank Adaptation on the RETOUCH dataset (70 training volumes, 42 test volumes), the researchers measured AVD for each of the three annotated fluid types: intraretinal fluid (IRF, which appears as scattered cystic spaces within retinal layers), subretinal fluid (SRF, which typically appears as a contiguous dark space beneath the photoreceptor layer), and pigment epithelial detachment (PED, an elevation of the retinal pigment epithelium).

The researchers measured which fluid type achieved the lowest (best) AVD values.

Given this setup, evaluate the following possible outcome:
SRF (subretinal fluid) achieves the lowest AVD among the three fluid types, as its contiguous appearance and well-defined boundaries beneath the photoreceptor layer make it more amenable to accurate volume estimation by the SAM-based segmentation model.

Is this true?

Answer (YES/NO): YES